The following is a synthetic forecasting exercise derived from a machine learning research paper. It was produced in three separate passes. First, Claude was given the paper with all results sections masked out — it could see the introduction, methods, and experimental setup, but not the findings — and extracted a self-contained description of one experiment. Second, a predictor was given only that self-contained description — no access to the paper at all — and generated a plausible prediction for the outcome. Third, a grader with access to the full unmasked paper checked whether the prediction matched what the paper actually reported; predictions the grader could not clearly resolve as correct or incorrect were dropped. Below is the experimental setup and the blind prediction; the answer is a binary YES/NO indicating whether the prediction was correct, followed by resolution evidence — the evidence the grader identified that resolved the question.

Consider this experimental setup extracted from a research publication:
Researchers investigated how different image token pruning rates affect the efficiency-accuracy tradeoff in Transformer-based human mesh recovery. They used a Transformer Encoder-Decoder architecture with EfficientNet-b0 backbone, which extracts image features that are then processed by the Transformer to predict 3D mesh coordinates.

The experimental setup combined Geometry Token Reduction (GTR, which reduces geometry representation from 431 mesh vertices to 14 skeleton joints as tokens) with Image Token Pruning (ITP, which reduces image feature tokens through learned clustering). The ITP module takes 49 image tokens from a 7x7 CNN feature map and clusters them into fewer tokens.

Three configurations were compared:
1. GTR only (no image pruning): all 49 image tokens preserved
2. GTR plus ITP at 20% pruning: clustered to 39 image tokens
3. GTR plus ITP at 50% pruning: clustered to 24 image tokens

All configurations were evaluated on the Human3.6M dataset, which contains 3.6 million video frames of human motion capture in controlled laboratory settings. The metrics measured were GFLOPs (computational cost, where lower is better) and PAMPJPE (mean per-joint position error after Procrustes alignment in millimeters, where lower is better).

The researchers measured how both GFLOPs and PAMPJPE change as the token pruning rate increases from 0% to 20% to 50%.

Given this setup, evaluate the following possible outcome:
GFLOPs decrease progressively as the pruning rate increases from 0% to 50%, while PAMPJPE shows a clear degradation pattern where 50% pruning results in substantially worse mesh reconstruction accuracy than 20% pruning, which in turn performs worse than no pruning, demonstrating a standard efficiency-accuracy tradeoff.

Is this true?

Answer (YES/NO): NO